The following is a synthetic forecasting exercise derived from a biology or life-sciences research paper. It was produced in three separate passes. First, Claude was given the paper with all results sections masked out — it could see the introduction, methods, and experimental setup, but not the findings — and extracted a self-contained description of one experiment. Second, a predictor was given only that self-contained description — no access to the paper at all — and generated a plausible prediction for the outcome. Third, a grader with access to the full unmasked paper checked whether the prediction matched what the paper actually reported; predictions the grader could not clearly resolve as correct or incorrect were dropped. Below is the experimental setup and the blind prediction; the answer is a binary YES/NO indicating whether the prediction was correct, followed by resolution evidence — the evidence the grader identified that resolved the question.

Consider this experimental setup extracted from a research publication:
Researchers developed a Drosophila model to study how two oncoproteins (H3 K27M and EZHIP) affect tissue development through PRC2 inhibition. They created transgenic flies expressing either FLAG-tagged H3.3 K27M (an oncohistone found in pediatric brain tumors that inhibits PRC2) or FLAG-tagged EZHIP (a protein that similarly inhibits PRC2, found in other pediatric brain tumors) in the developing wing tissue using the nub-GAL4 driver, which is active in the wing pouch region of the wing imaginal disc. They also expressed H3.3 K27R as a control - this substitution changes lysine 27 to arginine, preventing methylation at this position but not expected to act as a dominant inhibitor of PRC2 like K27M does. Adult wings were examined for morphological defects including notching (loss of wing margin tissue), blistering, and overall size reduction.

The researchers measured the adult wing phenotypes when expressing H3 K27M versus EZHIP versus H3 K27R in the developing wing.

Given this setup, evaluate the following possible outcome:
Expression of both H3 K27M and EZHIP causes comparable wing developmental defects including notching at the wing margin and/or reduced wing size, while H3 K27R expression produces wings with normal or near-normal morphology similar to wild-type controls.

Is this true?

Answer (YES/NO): NO